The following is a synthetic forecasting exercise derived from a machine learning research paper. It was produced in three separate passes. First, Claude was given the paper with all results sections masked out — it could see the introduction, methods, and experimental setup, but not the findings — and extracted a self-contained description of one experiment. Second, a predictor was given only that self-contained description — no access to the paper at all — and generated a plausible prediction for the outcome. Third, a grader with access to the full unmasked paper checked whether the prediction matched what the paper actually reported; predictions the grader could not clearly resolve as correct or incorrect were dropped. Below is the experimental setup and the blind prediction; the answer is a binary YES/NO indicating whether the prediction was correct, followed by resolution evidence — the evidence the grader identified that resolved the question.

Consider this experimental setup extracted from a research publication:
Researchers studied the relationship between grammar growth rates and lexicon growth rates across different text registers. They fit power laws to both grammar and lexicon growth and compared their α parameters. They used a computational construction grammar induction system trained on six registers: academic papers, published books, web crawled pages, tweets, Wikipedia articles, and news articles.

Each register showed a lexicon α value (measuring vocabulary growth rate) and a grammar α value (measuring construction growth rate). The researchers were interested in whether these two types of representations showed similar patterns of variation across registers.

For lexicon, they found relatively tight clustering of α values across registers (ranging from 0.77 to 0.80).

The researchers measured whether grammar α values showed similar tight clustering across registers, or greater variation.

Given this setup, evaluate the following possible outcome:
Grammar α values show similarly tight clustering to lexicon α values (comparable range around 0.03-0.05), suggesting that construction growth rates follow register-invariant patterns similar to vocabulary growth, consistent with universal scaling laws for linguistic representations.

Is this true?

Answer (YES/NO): NO